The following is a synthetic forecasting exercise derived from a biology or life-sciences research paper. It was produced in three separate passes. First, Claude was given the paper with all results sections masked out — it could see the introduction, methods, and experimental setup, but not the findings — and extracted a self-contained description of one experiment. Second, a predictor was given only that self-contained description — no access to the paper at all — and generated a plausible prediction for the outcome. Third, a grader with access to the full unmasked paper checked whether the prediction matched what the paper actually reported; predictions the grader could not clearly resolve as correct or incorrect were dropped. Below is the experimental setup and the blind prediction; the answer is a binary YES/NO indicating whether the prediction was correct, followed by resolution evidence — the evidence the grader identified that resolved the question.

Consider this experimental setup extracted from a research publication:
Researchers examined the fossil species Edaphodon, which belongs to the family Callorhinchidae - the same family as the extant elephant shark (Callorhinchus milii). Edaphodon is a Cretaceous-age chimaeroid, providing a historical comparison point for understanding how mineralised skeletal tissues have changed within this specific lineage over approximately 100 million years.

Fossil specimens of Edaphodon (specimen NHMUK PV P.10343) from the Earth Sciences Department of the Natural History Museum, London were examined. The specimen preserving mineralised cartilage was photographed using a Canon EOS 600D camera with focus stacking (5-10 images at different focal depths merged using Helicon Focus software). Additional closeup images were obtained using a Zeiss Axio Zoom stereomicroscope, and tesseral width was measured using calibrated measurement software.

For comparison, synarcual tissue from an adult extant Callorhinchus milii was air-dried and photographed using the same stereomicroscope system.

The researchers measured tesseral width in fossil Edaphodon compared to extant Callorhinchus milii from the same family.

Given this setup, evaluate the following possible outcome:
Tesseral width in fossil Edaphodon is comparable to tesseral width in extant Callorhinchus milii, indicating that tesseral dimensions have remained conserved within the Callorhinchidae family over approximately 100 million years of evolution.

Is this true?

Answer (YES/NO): NO